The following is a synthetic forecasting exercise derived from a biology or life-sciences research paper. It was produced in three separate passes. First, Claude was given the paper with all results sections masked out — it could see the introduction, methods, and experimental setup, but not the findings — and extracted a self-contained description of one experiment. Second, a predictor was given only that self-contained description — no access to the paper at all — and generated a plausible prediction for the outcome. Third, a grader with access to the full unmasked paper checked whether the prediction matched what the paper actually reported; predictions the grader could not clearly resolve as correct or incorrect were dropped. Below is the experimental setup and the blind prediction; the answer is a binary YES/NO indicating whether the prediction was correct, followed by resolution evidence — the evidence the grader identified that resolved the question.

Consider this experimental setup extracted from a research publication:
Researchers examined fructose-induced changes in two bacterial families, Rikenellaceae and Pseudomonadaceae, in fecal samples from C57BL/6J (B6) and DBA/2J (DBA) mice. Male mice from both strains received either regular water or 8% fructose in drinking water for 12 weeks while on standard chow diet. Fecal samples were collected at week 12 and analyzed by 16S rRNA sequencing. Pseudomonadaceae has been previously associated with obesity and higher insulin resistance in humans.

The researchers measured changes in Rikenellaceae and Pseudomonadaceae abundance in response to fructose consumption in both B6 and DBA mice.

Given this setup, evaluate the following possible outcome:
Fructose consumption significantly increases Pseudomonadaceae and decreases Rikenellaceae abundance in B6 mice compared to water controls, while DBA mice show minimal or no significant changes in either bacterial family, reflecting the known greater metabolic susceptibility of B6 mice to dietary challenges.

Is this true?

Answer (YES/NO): NO